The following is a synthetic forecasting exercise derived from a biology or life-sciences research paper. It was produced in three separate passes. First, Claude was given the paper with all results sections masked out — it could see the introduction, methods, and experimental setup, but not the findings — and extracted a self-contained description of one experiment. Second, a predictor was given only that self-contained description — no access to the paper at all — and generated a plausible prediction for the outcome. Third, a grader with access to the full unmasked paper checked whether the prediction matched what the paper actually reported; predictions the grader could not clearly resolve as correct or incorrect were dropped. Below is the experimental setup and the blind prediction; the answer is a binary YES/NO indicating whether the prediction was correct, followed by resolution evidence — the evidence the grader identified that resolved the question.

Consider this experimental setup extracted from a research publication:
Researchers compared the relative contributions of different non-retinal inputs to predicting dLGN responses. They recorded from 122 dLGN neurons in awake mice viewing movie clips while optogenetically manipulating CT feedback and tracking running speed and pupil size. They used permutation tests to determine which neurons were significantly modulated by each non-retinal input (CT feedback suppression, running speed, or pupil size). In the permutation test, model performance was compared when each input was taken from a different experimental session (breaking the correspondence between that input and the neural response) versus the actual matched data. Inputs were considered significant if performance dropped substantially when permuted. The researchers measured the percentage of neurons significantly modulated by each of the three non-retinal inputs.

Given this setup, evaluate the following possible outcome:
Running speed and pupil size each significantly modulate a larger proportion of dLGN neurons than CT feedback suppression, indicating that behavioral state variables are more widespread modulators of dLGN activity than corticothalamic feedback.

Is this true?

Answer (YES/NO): YES